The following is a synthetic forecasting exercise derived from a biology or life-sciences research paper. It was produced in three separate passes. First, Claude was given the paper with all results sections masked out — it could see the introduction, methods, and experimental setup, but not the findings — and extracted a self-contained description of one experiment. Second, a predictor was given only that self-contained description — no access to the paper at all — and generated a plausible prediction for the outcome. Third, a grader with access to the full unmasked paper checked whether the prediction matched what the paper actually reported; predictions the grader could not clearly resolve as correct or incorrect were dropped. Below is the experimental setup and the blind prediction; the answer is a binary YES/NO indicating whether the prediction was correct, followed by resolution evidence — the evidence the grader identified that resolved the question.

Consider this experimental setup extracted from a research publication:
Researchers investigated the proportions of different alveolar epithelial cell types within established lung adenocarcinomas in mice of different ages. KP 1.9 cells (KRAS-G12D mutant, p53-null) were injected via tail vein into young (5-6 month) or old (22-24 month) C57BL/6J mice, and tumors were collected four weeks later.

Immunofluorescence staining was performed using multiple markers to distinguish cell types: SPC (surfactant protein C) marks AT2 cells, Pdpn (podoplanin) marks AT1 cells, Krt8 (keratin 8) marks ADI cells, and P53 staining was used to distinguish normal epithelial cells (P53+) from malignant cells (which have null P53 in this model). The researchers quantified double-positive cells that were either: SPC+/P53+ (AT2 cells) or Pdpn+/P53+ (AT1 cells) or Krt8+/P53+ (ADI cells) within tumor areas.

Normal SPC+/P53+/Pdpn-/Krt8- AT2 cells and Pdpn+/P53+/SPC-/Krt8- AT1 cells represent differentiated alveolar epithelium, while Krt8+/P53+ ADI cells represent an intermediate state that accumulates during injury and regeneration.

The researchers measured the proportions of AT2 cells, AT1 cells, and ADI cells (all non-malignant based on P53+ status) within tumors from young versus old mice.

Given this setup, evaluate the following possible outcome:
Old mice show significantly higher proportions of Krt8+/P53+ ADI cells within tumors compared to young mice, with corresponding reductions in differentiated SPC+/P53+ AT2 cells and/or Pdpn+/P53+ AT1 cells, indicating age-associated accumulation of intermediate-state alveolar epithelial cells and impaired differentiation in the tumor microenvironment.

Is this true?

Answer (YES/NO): YES